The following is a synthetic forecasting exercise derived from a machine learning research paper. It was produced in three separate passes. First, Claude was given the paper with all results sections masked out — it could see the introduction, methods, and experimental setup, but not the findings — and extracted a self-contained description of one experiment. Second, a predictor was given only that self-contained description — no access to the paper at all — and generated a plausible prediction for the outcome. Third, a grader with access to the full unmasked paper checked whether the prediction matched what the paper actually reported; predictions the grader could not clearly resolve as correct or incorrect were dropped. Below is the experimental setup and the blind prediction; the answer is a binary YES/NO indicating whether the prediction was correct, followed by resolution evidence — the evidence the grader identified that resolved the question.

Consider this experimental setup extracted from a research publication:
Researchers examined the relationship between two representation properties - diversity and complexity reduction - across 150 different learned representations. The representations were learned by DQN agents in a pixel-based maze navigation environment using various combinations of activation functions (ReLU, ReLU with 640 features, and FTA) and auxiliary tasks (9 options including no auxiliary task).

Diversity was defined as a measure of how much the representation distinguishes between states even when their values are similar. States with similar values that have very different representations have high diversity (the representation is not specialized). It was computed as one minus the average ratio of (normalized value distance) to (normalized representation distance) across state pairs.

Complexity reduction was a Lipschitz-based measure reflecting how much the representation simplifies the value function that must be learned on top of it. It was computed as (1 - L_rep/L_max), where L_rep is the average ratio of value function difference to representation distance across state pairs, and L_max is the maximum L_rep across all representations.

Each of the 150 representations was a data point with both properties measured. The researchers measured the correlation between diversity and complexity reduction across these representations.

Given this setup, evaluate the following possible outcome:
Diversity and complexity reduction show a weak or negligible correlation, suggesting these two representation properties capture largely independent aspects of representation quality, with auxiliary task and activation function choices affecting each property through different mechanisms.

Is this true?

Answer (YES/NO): NO